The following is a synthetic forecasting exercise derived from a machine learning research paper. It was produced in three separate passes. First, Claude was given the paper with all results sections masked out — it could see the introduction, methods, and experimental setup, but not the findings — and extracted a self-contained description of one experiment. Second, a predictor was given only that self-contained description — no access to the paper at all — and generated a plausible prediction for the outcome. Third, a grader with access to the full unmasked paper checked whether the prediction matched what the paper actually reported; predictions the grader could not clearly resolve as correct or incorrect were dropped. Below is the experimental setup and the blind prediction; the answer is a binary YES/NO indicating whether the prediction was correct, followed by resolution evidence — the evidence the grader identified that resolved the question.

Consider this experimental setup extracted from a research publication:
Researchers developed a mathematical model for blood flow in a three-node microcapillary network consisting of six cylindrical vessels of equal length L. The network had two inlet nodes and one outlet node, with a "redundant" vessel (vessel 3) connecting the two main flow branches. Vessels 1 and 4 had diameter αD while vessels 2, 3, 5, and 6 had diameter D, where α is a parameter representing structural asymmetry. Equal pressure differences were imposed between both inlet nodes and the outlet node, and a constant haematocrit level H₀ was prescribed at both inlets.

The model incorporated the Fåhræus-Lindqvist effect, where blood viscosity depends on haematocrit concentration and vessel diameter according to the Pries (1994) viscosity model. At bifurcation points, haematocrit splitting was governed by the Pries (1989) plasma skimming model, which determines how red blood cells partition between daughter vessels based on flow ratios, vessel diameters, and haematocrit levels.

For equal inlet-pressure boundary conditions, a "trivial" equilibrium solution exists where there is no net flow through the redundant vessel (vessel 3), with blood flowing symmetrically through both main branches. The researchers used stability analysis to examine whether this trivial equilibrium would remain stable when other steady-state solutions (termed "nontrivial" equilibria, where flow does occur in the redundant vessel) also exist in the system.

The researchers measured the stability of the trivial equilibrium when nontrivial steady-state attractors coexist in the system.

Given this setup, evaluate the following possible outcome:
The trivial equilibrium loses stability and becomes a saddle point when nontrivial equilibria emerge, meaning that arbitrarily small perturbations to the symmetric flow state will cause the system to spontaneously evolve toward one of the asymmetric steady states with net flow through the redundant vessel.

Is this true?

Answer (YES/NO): NO